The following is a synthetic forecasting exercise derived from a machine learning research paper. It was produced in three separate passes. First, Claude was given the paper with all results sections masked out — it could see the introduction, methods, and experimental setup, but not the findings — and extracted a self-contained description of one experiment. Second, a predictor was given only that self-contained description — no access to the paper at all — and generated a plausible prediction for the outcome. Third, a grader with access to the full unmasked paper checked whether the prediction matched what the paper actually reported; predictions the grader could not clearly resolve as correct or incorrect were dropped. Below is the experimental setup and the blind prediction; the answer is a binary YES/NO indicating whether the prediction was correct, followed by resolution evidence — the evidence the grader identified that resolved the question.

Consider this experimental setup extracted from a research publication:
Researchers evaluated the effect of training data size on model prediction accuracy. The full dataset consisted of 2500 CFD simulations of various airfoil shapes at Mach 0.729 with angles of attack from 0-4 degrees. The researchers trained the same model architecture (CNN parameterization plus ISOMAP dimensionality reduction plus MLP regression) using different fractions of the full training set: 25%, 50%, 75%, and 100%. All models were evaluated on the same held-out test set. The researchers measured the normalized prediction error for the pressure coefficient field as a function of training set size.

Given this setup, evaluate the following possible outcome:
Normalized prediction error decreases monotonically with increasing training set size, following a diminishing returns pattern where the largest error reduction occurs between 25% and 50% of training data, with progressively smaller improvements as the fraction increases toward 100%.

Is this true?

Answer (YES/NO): NO